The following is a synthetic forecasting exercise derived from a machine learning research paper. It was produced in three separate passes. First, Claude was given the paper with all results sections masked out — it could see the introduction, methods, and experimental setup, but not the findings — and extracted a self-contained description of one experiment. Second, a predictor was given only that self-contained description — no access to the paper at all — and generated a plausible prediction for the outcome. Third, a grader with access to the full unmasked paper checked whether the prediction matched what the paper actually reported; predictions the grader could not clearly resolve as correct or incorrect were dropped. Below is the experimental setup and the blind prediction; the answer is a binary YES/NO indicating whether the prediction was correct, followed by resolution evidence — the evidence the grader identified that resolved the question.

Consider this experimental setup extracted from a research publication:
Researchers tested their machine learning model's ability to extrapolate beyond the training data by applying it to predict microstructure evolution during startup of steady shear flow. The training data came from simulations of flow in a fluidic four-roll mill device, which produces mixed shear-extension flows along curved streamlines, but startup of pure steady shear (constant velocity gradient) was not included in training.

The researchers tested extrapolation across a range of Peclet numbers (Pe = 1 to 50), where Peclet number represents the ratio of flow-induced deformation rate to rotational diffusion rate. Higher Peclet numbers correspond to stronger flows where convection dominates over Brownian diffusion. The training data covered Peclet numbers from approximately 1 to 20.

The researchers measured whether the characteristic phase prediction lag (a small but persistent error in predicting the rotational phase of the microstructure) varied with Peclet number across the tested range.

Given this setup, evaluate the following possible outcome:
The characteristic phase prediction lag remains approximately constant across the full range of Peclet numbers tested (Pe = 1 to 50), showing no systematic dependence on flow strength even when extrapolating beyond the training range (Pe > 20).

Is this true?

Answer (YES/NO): YES